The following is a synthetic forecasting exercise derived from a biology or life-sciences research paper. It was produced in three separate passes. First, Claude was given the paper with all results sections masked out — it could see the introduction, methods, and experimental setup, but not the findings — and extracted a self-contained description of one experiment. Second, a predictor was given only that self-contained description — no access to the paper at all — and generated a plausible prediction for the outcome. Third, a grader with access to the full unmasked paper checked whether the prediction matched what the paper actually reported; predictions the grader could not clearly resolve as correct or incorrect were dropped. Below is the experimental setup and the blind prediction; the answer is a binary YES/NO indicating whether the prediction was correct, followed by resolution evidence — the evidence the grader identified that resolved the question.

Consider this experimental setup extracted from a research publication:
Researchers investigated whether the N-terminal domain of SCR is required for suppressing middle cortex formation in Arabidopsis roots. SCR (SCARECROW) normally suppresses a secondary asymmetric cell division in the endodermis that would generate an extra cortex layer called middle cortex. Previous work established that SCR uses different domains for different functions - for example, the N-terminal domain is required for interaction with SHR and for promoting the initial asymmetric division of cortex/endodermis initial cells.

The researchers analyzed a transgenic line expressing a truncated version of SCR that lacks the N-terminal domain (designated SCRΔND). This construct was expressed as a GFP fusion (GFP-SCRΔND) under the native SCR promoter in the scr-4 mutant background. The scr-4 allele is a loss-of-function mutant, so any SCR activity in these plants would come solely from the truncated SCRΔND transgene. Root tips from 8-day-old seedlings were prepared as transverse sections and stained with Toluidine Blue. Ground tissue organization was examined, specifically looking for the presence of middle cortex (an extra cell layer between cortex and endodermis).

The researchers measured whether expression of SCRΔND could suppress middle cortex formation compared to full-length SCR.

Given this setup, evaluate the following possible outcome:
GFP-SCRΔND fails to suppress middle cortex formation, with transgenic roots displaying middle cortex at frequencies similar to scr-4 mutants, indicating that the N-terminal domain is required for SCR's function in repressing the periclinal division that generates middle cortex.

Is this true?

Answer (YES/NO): NO